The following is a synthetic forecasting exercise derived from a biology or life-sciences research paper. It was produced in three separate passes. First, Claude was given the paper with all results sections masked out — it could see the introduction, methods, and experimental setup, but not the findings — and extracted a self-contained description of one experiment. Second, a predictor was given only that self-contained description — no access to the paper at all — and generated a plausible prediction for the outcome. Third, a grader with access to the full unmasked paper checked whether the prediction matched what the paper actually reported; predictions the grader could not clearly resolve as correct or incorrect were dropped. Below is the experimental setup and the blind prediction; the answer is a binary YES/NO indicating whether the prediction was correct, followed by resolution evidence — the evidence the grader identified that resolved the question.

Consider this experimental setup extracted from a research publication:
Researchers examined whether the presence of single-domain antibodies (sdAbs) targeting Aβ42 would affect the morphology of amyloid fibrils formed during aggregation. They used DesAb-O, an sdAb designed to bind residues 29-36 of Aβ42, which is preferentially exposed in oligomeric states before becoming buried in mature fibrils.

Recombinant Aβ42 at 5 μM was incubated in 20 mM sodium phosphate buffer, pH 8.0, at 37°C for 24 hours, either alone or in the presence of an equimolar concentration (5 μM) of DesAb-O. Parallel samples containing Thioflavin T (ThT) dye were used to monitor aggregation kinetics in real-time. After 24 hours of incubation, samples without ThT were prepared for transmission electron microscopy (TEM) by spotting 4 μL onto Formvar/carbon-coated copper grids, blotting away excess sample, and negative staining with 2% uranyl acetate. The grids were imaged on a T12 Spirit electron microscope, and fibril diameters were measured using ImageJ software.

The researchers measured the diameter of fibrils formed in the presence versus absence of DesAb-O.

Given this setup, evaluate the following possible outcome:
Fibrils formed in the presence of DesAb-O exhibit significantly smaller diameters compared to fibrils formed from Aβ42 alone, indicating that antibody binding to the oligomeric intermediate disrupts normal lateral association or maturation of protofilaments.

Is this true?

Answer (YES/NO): YES